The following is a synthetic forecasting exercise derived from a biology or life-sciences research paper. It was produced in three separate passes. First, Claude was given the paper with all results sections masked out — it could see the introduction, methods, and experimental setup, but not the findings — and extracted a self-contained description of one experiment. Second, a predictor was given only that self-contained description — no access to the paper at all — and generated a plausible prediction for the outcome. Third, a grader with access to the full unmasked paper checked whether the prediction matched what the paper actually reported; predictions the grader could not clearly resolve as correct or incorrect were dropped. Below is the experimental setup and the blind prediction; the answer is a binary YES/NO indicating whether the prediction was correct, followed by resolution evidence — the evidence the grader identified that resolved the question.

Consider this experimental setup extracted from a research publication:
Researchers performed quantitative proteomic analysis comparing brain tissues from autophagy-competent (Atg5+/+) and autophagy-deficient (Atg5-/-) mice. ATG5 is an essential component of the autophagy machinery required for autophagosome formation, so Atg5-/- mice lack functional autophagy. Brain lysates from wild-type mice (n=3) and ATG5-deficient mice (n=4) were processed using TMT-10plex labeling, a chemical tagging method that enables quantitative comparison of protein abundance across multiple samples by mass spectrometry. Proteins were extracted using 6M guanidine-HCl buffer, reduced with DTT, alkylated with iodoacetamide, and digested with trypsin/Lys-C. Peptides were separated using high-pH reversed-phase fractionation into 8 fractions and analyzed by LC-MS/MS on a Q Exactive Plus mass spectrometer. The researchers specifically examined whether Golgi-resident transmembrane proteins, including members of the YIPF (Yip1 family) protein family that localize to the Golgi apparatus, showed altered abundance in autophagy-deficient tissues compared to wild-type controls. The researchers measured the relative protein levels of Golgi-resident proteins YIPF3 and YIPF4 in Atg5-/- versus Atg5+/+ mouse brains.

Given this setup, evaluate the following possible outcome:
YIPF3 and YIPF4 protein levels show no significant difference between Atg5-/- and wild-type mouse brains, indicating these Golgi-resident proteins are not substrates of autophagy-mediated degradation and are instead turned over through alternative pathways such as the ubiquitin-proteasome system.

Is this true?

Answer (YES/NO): NO